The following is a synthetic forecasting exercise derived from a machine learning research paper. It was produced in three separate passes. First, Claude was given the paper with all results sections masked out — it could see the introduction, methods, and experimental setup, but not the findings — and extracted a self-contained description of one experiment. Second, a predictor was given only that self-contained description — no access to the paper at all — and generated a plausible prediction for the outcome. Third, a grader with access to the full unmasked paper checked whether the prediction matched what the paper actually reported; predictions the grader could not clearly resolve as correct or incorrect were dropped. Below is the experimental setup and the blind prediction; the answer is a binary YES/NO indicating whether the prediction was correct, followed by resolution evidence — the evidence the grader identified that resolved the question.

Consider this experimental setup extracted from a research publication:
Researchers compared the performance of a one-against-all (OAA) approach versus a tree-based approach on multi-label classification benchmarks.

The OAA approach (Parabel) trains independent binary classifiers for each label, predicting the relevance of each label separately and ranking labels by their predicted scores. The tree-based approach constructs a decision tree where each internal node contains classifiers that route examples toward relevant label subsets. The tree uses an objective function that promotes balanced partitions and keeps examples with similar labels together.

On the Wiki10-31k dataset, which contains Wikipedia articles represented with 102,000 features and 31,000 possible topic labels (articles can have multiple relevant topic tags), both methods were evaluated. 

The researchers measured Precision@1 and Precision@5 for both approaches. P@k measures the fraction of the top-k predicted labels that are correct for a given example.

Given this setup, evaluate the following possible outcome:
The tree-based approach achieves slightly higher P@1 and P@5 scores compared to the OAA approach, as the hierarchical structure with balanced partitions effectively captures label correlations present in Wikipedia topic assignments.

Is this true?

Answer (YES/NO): NO